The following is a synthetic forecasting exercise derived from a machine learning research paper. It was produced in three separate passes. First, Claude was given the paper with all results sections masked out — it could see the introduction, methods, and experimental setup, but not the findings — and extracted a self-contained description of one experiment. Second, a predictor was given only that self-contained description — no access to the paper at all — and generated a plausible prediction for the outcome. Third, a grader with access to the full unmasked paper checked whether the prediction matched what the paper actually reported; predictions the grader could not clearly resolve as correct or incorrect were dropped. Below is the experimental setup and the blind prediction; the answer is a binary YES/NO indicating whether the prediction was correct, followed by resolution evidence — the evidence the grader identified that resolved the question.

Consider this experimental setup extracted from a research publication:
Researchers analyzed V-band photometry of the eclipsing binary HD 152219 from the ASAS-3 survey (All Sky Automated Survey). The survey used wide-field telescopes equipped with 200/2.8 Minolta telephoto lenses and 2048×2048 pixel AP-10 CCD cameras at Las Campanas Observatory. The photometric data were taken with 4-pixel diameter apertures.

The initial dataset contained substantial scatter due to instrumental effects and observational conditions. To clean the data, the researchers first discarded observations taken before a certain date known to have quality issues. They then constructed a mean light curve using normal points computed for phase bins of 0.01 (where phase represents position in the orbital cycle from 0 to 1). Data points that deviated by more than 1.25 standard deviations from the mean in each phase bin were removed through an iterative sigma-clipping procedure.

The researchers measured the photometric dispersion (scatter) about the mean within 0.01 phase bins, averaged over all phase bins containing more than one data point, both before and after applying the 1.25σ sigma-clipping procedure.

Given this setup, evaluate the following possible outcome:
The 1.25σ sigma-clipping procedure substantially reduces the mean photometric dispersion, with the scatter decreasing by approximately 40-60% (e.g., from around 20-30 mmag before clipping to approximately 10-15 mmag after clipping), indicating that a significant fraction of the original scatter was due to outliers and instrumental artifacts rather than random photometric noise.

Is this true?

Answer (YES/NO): NO